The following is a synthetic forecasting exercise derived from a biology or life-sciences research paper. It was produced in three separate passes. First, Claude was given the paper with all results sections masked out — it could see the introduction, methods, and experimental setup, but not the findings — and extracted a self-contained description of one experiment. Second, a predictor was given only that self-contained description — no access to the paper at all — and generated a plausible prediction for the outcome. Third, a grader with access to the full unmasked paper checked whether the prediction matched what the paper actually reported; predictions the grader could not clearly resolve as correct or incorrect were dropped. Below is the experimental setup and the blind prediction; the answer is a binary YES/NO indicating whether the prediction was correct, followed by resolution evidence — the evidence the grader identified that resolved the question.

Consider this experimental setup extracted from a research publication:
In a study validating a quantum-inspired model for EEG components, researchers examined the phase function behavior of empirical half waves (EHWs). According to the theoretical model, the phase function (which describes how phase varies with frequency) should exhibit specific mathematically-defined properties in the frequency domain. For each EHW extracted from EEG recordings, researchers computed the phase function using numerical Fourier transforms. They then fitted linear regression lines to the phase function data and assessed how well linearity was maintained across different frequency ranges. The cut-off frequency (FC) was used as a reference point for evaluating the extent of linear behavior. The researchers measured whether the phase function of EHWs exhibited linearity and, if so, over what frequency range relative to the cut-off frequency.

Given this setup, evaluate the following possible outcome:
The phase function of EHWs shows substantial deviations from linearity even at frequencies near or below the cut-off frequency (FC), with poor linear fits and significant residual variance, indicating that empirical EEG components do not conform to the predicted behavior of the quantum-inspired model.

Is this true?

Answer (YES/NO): NO